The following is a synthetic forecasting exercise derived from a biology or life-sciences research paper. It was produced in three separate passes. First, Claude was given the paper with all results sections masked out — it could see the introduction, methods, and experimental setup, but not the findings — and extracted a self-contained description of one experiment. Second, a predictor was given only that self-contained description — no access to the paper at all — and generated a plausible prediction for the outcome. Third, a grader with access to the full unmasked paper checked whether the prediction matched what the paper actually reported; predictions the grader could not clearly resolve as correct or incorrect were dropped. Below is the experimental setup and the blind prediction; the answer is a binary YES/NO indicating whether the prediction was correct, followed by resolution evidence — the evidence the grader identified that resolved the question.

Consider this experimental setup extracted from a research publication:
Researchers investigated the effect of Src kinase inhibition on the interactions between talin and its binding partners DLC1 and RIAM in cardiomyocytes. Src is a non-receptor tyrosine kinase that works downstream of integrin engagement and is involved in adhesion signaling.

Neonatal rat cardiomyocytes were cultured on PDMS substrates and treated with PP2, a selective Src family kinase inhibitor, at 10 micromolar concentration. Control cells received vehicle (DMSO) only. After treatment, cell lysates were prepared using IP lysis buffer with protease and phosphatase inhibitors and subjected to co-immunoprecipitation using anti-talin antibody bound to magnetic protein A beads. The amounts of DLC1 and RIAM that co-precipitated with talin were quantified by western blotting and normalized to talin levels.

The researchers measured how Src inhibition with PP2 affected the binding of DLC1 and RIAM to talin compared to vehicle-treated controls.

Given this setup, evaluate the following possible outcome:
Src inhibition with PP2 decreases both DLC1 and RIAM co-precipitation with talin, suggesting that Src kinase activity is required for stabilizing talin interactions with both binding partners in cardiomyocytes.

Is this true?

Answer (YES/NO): NO